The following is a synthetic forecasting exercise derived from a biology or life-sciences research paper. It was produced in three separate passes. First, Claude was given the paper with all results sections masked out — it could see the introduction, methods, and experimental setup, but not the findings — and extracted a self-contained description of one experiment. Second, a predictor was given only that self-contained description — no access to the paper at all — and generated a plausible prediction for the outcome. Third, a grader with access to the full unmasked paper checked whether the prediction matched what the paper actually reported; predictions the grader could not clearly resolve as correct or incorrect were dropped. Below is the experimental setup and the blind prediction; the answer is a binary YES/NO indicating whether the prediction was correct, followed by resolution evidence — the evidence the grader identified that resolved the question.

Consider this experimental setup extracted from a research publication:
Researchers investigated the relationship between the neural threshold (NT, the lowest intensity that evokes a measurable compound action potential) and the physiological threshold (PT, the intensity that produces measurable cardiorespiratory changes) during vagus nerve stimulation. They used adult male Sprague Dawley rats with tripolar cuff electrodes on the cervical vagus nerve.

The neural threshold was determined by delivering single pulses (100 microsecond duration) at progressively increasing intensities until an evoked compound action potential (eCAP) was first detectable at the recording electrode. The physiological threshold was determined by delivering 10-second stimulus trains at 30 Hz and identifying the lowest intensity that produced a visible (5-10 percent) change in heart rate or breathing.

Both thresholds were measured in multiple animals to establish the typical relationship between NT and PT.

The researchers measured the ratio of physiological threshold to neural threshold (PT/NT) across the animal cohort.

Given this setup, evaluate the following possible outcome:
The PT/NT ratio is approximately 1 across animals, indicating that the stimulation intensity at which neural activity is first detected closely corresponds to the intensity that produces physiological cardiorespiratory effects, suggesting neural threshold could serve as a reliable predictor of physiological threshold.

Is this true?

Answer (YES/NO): NO